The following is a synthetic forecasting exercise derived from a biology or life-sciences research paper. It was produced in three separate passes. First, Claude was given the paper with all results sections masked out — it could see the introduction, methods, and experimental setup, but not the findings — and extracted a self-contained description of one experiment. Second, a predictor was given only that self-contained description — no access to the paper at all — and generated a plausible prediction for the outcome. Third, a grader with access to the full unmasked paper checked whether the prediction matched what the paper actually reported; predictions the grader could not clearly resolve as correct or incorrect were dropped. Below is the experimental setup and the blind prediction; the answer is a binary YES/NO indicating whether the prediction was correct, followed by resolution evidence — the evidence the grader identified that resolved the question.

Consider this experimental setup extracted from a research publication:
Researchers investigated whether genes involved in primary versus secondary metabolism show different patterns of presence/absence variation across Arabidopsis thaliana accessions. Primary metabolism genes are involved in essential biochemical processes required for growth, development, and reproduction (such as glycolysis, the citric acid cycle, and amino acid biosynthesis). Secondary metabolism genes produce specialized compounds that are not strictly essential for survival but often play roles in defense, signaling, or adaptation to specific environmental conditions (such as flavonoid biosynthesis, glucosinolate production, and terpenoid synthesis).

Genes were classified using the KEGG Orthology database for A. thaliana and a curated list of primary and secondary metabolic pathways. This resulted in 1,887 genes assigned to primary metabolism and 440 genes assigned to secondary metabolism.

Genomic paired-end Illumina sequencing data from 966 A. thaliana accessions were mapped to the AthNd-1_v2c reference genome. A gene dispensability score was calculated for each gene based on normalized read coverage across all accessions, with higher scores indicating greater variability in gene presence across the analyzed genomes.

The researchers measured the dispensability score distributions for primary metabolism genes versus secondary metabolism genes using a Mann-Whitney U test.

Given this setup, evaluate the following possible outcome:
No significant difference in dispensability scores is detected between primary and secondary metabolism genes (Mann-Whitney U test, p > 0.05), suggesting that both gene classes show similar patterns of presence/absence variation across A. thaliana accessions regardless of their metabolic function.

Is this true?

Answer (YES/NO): NO